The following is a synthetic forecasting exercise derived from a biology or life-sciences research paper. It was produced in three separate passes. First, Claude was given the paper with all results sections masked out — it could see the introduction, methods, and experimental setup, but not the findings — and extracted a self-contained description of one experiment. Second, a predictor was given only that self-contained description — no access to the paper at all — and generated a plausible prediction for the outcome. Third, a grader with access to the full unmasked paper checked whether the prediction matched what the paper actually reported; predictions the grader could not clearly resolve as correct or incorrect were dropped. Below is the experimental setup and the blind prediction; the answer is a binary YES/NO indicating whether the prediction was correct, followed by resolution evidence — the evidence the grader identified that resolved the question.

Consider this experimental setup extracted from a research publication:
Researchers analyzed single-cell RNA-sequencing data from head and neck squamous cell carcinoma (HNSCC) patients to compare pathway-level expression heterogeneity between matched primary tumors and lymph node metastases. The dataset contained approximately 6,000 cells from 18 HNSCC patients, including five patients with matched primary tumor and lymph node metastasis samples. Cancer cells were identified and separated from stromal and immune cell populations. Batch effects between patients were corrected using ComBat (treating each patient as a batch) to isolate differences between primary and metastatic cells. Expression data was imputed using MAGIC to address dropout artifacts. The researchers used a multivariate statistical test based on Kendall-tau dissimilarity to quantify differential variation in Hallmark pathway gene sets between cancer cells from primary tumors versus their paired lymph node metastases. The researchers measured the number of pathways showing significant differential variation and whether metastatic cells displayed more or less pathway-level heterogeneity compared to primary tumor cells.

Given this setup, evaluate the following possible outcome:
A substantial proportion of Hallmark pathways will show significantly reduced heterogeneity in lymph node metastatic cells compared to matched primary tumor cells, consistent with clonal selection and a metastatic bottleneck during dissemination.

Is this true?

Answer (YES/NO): YES